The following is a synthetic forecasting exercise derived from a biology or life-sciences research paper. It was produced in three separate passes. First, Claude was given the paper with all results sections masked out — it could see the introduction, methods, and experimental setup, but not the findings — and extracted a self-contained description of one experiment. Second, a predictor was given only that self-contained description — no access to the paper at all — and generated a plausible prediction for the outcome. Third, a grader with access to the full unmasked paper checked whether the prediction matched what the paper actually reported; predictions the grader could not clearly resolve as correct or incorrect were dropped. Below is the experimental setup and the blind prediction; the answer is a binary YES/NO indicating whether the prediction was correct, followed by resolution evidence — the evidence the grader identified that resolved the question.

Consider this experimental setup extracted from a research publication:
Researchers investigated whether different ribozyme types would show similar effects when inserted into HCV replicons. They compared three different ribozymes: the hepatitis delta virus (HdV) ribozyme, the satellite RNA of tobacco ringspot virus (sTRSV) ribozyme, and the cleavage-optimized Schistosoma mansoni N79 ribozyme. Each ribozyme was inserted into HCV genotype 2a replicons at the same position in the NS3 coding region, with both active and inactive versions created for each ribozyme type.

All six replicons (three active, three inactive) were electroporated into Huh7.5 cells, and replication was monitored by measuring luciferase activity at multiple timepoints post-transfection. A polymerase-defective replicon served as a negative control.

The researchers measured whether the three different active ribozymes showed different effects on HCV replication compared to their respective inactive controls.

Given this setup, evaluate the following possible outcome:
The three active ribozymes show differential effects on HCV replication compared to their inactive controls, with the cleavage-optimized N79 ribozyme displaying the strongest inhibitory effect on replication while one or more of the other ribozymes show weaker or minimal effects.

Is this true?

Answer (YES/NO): YES